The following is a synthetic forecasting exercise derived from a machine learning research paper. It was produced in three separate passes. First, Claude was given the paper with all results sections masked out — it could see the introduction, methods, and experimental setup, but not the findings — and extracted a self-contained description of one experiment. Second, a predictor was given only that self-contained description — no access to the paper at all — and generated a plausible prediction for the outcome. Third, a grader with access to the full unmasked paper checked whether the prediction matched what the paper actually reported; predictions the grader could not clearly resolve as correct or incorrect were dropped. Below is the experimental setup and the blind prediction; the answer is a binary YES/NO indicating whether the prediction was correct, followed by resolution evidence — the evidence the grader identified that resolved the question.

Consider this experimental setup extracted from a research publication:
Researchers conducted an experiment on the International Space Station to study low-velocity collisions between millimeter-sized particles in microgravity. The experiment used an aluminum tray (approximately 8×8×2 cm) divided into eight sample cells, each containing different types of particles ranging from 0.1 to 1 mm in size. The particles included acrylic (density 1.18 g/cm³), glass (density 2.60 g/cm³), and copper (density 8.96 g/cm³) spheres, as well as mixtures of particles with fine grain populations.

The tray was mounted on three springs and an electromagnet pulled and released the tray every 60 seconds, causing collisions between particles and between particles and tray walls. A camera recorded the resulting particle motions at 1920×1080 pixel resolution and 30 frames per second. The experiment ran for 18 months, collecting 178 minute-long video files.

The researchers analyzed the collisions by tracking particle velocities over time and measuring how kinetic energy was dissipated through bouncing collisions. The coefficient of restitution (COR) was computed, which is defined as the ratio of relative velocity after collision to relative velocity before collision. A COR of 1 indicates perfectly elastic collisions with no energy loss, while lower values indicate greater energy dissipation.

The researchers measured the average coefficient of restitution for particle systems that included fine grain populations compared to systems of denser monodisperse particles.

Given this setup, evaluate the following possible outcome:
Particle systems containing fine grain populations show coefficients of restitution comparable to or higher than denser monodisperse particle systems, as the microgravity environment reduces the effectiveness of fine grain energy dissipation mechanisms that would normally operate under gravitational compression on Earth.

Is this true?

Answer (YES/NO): NO